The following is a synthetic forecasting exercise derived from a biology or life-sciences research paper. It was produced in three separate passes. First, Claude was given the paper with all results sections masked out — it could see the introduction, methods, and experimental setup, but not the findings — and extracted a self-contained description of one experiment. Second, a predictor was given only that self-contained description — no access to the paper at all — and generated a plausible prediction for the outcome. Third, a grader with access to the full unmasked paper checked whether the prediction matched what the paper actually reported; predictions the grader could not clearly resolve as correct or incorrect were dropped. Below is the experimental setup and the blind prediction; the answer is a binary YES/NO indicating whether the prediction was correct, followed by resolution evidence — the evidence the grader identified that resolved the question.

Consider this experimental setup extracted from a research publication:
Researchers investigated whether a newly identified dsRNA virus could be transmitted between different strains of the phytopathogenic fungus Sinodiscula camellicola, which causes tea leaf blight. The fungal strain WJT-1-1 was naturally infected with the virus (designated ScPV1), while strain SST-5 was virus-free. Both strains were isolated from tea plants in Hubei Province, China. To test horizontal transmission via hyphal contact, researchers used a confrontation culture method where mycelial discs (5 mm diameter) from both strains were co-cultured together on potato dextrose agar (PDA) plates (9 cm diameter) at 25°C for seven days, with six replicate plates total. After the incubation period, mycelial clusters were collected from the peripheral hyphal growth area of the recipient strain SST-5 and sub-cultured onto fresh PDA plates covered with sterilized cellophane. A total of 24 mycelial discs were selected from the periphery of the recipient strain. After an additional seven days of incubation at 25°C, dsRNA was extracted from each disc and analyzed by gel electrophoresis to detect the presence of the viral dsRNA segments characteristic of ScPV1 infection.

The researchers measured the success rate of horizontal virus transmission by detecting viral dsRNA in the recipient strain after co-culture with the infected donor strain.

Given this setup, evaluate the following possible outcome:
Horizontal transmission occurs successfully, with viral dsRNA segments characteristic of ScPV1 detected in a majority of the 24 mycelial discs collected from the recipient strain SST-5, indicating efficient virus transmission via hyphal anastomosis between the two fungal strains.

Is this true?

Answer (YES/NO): NO